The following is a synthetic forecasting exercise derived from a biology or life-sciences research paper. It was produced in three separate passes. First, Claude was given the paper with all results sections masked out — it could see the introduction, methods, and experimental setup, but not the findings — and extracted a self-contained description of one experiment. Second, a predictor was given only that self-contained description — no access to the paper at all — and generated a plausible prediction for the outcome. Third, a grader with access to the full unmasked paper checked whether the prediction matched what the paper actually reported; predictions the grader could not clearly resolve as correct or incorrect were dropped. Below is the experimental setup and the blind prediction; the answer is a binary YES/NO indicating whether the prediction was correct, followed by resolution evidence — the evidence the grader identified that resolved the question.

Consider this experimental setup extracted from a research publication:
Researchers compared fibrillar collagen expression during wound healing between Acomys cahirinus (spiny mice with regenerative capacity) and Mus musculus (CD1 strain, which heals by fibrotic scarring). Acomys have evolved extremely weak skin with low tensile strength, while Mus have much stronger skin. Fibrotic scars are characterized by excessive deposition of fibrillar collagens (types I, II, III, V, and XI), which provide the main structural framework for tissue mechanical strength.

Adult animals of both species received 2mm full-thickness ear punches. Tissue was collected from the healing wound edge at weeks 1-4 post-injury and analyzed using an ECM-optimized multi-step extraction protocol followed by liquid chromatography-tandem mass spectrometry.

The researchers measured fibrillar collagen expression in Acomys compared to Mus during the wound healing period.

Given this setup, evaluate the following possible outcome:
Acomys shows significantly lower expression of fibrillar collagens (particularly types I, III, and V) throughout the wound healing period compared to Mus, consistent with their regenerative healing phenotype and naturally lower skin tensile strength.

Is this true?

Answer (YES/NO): YES